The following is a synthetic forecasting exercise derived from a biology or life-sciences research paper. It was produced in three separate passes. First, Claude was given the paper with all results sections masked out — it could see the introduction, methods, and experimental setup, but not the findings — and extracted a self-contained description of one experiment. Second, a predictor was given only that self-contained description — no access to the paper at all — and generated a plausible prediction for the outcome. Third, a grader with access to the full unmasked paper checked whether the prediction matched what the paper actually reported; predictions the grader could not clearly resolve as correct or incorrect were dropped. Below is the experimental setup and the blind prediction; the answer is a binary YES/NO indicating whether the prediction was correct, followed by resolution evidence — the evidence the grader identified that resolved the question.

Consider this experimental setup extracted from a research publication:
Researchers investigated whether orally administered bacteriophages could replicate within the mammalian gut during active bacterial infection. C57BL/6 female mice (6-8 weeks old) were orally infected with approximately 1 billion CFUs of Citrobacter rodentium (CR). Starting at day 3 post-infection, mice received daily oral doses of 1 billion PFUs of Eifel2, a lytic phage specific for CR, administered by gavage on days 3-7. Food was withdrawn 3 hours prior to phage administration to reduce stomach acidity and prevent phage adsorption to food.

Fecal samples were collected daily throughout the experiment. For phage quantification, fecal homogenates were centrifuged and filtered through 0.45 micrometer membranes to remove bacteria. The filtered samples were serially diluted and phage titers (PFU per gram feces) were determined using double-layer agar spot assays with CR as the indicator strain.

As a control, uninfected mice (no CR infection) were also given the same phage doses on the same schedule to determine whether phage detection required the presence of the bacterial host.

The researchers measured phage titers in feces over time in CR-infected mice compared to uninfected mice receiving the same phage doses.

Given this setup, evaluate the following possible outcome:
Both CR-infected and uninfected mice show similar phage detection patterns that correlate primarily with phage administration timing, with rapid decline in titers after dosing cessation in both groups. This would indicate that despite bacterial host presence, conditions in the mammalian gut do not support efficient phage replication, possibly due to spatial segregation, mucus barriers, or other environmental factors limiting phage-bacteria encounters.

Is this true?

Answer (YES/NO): NO